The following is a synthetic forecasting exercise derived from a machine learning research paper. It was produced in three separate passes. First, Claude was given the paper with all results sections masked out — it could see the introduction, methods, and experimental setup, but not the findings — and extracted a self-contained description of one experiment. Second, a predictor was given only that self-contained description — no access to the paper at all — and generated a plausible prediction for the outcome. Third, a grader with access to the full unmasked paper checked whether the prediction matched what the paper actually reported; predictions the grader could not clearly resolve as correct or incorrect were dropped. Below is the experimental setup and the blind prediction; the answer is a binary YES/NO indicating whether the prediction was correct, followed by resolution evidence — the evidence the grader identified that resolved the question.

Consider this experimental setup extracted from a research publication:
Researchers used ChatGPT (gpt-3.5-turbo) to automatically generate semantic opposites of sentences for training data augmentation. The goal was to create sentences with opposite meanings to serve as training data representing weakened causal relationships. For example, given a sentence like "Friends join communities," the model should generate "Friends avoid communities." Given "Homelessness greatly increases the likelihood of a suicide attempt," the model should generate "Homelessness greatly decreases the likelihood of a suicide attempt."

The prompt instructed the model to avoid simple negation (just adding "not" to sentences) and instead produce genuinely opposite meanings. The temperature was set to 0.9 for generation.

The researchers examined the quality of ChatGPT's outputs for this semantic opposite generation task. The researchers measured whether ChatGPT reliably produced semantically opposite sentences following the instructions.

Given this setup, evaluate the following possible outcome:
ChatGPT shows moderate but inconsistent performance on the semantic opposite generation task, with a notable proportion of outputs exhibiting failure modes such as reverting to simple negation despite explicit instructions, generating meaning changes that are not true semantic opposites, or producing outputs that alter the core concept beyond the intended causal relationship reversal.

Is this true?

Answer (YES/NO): NO